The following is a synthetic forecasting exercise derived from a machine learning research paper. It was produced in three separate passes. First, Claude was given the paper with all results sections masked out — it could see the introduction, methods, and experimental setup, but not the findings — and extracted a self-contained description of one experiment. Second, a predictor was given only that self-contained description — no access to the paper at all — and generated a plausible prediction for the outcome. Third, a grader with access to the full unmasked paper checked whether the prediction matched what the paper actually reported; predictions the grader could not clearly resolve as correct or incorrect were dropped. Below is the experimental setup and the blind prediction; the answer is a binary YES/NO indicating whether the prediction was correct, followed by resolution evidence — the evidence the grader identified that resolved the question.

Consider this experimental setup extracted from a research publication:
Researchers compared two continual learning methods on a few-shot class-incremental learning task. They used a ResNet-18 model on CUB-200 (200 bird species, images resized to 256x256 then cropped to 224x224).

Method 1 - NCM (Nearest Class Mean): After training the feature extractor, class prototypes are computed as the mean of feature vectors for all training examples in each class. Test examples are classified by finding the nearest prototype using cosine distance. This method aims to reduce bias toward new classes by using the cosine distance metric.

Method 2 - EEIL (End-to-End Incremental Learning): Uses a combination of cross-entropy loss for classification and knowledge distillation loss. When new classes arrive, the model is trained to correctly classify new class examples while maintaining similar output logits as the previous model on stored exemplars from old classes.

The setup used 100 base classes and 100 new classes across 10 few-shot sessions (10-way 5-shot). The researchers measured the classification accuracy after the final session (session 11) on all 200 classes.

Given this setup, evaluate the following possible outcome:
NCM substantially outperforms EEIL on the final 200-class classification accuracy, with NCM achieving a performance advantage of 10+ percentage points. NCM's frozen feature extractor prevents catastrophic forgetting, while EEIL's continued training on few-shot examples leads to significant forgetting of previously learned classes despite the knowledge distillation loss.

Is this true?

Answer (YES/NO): NO